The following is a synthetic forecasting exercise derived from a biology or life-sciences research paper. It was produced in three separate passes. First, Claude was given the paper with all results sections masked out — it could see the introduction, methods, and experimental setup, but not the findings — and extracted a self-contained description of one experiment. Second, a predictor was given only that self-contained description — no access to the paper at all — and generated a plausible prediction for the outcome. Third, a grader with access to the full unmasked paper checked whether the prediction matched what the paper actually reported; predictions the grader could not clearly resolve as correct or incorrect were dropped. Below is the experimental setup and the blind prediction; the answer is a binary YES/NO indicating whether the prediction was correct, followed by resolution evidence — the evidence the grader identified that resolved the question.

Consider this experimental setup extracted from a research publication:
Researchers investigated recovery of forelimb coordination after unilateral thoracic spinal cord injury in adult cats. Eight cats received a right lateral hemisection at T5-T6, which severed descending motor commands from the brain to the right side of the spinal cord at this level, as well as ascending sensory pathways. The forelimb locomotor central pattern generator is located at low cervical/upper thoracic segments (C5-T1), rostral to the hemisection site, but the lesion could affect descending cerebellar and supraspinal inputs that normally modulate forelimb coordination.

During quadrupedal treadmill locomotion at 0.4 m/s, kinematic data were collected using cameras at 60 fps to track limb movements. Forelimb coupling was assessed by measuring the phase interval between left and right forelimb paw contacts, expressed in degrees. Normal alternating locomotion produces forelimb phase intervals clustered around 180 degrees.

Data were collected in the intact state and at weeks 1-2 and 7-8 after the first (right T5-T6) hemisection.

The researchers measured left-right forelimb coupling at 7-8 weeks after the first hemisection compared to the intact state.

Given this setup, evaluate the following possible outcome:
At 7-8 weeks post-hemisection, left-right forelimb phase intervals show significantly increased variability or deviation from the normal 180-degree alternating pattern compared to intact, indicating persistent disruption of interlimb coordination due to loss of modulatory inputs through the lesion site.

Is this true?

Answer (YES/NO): NO